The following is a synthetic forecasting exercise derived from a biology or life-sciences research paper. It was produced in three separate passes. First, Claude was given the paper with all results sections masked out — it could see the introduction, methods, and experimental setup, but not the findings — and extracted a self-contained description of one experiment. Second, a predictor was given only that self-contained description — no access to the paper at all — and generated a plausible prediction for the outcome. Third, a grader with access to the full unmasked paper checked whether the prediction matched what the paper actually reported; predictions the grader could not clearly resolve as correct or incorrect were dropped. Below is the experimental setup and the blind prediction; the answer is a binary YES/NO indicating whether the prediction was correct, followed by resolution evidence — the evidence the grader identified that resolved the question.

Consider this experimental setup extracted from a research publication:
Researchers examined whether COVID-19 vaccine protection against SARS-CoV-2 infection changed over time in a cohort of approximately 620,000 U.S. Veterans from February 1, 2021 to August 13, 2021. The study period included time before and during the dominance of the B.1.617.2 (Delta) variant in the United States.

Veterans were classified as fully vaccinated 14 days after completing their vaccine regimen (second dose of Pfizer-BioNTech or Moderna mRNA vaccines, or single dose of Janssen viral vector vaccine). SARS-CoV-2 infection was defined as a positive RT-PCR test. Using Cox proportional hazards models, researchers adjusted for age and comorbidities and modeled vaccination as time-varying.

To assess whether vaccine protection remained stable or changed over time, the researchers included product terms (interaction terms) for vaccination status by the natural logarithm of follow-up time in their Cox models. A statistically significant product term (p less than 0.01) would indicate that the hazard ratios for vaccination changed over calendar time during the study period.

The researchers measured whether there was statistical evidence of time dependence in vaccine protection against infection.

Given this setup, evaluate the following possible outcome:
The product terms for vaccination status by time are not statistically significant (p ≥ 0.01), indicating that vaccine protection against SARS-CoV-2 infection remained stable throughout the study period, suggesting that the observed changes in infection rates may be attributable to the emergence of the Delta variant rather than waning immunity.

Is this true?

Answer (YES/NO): NO